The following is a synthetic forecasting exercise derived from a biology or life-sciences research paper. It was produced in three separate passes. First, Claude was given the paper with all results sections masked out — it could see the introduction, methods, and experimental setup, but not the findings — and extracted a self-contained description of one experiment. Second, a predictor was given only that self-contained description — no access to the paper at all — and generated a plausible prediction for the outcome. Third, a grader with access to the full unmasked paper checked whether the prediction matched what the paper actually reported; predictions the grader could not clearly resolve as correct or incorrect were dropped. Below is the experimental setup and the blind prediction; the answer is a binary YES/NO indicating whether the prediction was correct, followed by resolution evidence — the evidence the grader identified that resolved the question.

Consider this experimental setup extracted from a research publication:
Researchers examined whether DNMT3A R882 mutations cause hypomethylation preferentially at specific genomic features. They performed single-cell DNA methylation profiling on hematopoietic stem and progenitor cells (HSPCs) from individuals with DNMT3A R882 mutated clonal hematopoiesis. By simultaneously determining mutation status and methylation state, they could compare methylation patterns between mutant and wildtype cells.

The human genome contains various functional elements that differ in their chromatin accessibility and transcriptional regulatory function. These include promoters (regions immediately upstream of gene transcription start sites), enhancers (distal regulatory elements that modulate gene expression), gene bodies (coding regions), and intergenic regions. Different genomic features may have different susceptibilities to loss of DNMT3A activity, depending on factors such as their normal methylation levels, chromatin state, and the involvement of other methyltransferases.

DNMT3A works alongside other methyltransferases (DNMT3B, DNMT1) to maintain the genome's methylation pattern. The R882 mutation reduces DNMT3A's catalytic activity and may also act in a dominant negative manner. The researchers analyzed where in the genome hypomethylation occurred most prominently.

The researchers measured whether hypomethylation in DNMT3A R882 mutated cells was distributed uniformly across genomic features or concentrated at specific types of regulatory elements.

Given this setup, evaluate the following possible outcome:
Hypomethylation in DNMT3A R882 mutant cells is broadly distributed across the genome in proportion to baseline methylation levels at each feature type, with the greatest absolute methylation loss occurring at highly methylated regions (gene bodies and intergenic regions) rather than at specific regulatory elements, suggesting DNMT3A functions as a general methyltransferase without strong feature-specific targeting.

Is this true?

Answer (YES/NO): NO